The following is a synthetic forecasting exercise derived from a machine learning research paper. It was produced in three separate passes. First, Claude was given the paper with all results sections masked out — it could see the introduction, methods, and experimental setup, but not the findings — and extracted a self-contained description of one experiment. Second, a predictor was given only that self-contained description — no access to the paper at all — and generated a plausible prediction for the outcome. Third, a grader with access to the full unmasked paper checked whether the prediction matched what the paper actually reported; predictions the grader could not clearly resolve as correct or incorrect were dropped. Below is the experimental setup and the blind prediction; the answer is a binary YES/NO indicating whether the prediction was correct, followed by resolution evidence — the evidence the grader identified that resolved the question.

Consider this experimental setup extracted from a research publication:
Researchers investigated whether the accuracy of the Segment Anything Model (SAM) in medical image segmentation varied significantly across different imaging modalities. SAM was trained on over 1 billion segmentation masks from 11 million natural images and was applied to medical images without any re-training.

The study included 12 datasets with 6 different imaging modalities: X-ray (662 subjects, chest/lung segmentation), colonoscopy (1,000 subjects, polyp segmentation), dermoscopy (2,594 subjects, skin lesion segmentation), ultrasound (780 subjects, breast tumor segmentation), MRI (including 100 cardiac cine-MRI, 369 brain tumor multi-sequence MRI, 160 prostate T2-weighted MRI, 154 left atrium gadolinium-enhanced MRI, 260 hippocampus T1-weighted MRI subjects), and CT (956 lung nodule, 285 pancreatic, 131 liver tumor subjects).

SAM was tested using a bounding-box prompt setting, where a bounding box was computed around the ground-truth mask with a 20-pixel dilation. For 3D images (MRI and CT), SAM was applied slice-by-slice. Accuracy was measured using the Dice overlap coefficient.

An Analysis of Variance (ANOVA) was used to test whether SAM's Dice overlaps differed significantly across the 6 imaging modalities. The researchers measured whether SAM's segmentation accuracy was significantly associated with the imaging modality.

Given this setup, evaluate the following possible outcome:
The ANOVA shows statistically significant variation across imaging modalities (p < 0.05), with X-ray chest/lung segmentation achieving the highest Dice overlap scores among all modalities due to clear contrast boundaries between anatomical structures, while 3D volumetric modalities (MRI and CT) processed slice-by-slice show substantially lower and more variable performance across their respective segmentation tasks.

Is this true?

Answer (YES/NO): YES